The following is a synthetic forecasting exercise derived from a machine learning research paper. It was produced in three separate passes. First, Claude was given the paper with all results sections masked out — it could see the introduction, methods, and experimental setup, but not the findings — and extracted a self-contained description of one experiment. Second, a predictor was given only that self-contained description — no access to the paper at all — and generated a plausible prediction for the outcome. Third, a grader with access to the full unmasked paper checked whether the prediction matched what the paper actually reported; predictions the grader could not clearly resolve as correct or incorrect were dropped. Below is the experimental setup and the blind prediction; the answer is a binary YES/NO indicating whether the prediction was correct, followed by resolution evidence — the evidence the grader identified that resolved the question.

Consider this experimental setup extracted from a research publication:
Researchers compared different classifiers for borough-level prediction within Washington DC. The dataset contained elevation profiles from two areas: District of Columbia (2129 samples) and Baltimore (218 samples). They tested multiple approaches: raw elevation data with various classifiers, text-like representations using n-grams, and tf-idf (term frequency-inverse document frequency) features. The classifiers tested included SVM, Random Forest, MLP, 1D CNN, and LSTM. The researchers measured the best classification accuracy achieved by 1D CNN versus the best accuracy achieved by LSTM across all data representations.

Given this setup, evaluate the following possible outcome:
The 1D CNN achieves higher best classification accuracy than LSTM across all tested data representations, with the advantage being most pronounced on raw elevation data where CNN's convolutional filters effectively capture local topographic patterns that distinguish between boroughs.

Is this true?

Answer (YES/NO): NO